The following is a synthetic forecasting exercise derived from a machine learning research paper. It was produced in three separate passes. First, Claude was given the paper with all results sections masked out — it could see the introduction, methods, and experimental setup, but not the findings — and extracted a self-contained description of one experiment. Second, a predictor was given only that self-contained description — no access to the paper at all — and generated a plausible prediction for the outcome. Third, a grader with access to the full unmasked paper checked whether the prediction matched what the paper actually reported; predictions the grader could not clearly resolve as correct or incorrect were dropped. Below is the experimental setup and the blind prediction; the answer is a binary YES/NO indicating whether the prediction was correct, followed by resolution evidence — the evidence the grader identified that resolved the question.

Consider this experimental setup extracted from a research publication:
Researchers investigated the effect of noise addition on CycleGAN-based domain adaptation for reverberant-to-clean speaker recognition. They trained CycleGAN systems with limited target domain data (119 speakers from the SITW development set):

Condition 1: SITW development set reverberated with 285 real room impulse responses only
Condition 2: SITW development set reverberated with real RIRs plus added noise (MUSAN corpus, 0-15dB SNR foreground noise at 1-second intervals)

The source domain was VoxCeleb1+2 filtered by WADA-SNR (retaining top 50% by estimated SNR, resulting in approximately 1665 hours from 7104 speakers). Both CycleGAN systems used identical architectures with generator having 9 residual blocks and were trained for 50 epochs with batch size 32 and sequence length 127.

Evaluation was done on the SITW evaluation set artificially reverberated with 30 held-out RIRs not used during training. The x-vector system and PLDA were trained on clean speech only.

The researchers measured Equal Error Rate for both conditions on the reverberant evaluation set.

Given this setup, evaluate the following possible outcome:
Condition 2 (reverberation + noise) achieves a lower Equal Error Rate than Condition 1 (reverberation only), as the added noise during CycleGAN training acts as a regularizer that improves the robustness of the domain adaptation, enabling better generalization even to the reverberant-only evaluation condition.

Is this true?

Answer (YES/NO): YES